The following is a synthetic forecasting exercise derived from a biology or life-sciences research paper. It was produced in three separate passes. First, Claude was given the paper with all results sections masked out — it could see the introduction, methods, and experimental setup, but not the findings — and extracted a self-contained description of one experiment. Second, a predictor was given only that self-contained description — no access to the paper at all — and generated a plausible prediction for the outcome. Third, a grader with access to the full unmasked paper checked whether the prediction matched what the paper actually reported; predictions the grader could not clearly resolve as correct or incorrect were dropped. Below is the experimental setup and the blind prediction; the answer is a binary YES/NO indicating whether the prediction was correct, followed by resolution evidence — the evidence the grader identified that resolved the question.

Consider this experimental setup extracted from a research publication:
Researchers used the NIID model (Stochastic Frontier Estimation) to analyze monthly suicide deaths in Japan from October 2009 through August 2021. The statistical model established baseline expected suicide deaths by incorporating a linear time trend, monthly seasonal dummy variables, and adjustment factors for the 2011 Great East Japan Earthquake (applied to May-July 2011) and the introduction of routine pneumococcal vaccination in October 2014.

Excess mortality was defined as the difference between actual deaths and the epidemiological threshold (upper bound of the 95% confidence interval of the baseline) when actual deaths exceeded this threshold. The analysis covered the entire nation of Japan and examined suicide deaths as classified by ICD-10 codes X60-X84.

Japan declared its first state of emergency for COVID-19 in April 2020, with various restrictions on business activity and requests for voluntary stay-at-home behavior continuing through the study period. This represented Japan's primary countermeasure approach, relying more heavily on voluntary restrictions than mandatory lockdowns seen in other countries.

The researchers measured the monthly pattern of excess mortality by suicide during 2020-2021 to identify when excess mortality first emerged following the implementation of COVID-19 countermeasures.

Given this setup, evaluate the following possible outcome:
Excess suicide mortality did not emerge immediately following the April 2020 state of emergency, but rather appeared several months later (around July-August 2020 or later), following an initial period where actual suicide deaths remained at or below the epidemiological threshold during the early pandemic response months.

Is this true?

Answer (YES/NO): YES